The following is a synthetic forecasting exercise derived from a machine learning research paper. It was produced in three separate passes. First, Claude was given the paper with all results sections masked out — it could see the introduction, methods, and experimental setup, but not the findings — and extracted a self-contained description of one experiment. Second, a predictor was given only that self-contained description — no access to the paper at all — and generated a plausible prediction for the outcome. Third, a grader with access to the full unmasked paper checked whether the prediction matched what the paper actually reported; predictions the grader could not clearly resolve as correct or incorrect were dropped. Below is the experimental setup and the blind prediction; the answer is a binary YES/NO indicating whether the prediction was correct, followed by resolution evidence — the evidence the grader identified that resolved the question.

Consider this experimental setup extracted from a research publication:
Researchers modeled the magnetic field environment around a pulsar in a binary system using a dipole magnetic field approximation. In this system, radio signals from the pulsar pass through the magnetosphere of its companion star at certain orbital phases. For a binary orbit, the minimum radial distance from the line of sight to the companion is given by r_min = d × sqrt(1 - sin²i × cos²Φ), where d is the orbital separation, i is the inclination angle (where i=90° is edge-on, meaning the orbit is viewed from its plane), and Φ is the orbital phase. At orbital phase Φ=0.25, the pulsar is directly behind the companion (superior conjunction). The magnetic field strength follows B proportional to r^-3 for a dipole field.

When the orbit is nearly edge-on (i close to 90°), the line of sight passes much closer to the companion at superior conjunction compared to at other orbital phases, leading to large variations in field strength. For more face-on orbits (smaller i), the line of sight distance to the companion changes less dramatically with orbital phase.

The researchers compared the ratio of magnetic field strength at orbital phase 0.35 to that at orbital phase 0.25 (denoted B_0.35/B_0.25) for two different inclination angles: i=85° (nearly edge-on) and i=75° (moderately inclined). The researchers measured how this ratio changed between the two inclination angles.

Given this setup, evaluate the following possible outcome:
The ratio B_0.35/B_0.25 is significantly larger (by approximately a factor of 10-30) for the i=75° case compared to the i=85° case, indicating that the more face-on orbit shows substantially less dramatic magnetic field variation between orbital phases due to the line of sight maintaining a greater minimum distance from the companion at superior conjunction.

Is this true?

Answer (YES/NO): NO